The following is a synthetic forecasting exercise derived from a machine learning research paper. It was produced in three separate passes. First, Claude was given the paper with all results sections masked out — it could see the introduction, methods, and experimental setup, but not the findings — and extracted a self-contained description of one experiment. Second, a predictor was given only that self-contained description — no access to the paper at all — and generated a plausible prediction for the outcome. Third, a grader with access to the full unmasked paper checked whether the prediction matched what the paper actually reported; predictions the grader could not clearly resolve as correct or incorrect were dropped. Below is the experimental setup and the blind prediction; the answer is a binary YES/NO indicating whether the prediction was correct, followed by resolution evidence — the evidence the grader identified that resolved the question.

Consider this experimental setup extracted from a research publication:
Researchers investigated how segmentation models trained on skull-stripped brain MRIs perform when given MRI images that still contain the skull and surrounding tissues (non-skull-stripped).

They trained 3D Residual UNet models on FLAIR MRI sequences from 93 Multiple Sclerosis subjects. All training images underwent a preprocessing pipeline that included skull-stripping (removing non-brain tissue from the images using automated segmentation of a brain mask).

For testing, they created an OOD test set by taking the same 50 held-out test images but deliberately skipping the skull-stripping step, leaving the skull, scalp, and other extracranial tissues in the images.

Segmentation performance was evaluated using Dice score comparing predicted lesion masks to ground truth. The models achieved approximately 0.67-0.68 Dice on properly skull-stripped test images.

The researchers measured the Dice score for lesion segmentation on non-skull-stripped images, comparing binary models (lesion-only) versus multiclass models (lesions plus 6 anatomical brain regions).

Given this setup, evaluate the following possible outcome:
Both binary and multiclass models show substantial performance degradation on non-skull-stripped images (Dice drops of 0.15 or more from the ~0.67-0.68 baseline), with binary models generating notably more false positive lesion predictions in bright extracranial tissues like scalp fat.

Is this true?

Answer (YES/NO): NO